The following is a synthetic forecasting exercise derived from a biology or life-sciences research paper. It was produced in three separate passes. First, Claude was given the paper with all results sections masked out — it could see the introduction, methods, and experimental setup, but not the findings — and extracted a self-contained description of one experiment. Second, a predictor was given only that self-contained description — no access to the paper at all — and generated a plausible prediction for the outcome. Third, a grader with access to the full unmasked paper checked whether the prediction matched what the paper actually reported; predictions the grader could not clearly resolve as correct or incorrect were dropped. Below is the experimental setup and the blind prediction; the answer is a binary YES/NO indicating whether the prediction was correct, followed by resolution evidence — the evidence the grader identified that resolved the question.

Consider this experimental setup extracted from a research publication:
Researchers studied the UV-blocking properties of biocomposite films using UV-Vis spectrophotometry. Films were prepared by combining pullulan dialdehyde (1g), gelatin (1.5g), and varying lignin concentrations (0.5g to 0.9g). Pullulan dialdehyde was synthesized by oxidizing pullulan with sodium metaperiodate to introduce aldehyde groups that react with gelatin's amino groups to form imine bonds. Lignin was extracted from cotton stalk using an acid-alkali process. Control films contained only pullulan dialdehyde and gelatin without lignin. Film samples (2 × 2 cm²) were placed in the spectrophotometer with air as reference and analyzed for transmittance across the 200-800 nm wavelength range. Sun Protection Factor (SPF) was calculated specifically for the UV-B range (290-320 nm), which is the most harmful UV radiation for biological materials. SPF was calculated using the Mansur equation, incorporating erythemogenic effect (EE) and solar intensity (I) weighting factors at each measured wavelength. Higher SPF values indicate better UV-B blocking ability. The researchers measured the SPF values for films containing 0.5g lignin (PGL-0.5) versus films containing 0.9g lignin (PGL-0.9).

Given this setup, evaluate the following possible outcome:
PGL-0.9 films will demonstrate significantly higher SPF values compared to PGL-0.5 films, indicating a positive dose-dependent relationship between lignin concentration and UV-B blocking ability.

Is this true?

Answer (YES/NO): NO